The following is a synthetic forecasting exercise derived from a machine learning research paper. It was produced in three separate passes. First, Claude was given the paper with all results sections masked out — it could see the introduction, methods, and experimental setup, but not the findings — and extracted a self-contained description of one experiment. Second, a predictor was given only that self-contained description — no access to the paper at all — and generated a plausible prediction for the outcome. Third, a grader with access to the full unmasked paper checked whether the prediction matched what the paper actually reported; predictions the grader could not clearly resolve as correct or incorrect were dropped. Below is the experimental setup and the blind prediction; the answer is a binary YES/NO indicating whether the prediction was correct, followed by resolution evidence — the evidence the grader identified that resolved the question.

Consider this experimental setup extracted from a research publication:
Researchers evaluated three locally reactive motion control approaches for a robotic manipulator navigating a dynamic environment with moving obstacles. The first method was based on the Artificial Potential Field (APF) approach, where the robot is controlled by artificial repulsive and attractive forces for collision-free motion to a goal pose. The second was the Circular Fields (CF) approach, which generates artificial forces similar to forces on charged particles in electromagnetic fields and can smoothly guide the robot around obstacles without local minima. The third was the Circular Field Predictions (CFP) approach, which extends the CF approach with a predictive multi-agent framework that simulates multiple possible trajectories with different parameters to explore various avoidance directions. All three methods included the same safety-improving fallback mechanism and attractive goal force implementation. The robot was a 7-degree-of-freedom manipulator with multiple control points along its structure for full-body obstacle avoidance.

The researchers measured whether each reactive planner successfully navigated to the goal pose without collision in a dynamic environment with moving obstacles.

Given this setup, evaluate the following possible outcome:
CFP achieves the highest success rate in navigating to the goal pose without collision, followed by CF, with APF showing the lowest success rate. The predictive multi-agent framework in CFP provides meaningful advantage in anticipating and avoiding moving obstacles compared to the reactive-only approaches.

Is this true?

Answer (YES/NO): NO